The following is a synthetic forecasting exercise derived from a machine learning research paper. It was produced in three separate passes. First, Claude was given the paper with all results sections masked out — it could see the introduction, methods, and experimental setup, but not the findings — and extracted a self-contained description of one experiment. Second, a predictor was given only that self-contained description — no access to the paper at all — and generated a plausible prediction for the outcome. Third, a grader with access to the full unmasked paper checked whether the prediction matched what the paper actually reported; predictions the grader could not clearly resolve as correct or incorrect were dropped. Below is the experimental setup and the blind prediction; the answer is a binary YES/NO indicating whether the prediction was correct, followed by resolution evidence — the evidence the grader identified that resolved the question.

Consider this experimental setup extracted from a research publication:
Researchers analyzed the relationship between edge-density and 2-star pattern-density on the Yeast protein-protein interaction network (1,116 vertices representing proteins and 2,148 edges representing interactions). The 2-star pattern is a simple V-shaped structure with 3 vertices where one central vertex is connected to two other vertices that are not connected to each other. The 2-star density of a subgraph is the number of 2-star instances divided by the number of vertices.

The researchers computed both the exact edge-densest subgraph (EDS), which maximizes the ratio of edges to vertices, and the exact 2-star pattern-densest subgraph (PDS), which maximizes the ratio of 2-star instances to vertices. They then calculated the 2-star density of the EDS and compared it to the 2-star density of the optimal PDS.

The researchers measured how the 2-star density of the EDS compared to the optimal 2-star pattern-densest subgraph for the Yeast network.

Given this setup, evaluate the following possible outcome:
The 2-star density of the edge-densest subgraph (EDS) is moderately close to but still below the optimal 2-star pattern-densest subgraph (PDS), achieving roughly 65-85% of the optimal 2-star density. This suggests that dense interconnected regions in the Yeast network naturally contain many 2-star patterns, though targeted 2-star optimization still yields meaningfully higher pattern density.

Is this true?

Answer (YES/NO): NO